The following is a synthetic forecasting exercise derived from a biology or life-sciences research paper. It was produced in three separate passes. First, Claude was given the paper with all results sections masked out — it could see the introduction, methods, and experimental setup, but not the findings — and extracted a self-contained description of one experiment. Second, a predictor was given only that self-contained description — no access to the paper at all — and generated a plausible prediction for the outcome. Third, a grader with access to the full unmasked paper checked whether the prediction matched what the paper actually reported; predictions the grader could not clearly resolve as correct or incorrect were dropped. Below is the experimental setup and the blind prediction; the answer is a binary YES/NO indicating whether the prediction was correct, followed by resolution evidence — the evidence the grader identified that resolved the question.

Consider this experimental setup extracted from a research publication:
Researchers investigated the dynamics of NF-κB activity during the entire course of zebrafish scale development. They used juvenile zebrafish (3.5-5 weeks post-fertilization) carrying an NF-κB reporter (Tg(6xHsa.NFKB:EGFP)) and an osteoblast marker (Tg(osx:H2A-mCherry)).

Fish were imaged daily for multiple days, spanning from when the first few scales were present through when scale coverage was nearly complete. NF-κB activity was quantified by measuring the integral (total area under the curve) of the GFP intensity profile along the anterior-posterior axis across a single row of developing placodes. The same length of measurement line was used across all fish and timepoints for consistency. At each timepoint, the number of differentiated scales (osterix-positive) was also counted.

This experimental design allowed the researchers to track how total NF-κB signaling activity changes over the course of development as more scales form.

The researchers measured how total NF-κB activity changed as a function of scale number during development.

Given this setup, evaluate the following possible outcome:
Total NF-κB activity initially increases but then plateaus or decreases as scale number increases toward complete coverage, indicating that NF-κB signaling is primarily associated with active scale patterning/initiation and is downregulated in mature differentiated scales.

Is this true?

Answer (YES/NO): YES